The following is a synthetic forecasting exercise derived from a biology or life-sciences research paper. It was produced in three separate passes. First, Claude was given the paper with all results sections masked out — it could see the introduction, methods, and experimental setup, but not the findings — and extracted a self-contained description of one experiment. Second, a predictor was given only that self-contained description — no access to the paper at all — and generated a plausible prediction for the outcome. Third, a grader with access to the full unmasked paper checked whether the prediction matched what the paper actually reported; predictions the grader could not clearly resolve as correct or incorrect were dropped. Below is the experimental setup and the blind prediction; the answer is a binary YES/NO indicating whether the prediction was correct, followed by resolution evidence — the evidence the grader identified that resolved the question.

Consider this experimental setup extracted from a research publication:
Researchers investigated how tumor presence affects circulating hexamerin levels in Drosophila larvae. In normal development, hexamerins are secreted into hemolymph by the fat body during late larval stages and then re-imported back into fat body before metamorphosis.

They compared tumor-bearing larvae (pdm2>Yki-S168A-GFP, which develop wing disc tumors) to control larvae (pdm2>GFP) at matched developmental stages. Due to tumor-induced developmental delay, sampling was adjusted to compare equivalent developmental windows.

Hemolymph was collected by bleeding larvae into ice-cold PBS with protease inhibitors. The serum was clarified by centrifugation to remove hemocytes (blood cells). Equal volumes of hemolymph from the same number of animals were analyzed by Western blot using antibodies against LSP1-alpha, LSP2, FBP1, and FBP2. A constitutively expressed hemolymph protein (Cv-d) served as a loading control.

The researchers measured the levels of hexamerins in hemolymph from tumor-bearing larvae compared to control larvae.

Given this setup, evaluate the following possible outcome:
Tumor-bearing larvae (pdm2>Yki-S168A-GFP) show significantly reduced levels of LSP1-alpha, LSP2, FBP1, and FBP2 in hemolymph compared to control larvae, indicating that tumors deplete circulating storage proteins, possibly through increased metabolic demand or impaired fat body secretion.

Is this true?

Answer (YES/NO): NO